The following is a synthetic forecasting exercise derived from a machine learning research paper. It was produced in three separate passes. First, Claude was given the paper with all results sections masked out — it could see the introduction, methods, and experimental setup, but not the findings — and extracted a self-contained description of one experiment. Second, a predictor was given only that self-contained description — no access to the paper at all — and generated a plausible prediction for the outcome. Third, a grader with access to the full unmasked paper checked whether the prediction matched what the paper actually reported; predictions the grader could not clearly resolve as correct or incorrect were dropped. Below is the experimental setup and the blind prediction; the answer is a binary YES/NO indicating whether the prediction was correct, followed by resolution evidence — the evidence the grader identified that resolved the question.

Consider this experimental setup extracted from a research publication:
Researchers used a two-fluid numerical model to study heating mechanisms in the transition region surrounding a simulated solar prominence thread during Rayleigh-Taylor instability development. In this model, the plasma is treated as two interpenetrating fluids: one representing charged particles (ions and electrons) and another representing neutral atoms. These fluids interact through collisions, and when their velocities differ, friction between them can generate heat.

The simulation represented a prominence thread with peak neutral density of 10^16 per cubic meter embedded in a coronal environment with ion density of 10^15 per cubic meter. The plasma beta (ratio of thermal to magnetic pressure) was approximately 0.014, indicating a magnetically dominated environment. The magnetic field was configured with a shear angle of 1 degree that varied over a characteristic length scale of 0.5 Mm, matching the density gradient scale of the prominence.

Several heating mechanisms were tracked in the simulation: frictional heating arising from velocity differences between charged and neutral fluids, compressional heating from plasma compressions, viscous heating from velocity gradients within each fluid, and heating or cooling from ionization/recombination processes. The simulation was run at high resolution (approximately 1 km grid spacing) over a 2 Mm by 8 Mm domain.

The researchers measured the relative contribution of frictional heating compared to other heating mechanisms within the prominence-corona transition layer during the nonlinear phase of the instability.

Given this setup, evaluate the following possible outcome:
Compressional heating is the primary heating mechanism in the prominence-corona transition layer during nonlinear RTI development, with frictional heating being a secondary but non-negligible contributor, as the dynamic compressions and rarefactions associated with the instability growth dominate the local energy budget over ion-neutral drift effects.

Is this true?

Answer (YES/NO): NO